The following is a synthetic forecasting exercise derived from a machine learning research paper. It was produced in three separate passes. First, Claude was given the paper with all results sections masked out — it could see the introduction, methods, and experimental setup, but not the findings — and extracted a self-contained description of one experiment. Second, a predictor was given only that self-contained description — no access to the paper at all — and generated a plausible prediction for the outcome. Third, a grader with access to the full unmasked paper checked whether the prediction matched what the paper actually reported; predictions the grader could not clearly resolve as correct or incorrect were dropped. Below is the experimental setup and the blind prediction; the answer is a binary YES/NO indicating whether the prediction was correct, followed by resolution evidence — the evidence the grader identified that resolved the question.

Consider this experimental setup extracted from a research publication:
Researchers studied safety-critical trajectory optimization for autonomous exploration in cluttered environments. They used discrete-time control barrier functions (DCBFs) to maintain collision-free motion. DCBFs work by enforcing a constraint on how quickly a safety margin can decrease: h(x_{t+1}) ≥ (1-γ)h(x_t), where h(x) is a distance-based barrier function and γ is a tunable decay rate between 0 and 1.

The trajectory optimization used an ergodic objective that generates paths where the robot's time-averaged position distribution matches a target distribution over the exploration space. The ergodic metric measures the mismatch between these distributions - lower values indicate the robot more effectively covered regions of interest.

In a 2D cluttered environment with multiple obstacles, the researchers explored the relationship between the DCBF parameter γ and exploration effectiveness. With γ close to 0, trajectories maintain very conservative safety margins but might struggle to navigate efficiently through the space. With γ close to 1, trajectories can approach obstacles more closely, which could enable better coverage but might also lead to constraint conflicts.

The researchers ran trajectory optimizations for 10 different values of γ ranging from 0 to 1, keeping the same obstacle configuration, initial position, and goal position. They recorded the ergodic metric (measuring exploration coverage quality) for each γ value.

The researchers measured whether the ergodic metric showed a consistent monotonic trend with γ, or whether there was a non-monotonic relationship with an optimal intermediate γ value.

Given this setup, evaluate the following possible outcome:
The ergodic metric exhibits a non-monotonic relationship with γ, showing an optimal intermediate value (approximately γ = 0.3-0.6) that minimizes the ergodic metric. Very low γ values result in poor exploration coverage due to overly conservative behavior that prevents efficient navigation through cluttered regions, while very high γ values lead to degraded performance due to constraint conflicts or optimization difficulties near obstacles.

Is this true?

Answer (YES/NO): NO